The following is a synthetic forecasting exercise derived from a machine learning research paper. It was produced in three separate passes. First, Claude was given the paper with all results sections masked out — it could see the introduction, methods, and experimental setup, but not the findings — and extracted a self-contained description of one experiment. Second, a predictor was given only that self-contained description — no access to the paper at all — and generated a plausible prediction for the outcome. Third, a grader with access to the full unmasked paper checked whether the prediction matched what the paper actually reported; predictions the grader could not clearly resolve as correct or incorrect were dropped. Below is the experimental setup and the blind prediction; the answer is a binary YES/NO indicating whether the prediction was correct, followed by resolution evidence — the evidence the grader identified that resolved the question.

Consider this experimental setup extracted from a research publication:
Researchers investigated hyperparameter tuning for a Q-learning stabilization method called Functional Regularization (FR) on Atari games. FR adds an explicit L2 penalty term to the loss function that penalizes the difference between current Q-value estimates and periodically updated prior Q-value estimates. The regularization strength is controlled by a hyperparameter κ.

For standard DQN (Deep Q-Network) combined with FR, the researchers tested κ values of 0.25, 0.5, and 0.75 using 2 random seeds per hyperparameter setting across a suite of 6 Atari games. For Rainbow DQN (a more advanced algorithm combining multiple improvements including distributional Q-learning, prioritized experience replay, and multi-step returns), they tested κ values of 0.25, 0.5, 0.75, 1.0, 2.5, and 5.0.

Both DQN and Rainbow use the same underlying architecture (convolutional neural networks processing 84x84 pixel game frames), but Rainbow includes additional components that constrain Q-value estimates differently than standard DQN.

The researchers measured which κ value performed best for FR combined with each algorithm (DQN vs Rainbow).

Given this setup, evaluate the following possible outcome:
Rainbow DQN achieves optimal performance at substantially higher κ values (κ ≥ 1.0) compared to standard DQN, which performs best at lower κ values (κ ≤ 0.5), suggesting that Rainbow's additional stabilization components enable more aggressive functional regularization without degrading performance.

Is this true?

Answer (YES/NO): NO